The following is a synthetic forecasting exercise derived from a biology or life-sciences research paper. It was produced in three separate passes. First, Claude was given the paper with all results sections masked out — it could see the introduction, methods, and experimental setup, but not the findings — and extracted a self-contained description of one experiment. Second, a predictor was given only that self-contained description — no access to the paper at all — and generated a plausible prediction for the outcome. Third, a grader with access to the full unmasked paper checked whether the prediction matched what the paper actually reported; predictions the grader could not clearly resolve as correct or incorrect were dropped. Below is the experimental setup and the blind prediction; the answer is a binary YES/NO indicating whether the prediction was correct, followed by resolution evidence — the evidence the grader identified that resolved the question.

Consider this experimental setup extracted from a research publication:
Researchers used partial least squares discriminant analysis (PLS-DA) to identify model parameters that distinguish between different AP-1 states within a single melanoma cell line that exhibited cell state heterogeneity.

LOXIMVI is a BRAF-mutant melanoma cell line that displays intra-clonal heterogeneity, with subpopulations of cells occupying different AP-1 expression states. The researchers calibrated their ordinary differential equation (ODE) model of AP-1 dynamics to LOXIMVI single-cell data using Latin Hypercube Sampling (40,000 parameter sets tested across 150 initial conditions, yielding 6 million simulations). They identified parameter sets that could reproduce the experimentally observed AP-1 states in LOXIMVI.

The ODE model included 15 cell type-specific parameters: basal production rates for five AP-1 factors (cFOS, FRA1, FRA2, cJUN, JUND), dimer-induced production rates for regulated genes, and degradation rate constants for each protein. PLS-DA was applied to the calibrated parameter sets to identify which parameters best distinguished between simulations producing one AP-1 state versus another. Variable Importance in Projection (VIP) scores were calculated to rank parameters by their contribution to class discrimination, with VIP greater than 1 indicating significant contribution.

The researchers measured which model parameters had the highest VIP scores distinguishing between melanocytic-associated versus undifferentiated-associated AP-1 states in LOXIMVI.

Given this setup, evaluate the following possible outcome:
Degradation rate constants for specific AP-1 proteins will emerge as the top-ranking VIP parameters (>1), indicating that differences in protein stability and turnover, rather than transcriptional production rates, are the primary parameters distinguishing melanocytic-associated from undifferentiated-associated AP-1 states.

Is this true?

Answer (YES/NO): NO